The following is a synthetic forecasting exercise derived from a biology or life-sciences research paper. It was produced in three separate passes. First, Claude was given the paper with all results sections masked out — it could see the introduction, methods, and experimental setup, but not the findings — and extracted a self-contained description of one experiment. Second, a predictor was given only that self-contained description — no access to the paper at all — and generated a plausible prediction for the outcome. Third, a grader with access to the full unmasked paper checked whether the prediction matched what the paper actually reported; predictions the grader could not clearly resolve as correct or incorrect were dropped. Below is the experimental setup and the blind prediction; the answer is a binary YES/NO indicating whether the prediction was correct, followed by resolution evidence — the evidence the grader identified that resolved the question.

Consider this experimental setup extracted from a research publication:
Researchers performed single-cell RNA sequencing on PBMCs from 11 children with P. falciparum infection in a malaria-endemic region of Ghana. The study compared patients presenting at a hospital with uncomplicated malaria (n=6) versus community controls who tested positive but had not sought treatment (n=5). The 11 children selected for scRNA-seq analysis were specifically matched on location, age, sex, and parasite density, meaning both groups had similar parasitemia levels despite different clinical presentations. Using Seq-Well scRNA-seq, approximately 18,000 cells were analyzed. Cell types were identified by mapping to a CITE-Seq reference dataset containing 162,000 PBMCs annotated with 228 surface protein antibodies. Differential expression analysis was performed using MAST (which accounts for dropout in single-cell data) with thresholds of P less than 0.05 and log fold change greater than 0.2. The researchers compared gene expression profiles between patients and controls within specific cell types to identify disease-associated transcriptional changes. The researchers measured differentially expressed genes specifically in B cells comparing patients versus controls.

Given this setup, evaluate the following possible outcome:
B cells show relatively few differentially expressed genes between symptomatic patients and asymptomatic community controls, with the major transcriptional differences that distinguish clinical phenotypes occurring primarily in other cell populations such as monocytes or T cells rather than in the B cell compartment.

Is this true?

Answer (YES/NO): NO